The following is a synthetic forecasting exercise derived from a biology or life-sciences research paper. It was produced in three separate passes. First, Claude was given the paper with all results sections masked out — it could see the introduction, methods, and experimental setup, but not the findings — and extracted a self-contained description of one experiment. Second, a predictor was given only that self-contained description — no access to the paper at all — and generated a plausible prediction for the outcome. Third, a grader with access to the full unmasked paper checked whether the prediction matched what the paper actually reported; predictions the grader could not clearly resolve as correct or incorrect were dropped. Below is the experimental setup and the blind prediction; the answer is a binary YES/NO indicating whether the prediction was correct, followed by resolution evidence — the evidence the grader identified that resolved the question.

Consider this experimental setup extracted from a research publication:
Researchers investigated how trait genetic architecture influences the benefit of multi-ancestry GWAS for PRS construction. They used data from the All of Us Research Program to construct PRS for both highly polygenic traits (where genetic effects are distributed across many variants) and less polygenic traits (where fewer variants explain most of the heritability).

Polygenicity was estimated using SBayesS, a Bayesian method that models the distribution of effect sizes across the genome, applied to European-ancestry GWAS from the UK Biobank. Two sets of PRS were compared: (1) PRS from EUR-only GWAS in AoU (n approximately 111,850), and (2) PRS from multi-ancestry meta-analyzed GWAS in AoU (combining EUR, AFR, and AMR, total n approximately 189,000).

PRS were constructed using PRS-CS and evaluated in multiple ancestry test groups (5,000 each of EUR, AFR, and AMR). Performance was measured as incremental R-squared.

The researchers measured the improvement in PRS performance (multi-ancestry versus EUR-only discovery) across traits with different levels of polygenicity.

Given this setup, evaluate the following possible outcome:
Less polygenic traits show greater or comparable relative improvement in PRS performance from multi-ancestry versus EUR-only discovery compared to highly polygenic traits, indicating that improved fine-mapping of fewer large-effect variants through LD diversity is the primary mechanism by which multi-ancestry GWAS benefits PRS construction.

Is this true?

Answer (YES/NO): NO